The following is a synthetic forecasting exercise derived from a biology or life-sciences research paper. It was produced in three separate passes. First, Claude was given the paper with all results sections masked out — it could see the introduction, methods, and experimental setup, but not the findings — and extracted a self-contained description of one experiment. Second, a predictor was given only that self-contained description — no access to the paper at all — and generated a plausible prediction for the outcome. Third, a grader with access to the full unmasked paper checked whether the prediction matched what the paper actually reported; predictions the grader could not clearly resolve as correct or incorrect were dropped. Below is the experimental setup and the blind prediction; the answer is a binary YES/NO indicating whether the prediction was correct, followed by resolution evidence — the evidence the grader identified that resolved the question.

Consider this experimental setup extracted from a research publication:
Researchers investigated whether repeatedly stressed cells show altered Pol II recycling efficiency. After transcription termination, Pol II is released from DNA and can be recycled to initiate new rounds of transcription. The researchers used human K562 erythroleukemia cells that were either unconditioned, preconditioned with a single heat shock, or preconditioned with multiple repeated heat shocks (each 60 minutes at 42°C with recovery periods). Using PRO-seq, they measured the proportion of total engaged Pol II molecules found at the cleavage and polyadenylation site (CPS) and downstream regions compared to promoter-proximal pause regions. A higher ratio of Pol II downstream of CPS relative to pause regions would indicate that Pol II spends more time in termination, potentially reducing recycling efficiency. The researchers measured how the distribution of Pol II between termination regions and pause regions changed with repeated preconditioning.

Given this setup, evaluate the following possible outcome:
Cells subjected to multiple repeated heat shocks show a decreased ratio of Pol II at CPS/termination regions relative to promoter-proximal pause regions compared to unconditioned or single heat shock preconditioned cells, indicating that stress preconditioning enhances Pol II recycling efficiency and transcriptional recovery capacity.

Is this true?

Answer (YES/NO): NO